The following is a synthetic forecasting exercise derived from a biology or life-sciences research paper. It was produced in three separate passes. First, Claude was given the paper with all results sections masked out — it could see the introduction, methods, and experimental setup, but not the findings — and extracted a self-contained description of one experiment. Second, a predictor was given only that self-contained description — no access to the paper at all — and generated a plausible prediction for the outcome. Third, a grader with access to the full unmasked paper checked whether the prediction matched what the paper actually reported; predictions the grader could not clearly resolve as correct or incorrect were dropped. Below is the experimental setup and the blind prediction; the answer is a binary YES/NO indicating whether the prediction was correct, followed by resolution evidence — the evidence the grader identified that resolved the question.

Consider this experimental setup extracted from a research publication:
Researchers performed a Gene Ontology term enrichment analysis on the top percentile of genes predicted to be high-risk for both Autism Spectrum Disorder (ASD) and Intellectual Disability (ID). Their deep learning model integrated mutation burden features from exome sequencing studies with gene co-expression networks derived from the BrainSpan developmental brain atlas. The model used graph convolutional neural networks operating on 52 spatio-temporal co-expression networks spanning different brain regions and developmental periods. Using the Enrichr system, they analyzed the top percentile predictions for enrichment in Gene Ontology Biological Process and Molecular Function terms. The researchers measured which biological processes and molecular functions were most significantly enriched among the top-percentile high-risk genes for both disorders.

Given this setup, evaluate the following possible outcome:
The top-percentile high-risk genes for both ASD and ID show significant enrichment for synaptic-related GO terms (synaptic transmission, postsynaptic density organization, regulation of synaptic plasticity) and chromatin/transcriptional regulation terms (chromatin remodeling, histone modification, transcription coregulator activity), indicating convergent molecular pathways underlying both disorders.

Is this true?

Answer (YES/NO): NO